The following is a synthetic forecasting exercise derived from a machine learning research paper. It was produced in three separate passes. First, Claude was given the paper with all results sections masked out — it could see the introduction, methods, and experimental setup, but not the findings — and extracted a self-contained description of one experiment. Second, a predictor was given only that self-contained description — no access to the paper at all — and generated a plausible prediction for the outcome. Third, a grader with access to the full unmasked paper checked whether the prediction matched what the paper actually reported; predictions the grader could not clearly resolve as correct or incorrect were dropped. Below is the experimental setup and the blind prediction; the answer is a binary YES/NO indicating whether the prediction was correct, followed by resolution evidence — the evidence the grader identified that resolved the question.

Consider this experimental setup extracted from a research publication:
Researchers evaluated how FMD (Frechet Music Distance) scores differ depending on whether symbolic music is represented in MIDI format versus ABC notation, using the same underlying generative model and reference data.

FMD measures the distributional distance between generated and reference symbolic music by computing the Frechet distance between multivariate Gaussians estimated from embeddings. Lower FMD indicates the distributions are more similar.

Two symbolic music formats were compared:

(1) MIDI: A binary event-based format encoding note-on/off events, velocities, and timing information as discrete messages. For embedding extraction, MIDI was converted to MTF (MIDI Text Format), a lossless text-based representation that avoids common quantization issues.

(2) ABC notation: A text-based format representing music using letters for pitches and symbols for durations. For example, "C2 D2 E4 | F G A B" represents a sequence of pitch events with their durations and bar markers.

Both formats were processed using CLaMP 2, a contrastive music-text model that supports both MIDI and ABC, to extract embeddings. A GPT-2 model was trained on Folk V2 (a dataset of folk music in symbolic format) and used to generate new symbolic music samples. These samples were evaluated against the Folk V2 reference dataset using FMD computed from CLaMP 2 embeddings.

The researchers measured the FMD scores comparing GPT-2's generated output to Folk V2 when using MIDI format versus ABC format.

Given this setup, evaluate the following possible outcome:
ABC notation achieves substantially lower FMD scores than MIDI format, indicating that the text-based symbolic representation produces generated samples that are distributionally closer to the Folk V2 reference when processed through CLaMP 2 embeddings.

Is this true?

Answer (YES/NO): NO